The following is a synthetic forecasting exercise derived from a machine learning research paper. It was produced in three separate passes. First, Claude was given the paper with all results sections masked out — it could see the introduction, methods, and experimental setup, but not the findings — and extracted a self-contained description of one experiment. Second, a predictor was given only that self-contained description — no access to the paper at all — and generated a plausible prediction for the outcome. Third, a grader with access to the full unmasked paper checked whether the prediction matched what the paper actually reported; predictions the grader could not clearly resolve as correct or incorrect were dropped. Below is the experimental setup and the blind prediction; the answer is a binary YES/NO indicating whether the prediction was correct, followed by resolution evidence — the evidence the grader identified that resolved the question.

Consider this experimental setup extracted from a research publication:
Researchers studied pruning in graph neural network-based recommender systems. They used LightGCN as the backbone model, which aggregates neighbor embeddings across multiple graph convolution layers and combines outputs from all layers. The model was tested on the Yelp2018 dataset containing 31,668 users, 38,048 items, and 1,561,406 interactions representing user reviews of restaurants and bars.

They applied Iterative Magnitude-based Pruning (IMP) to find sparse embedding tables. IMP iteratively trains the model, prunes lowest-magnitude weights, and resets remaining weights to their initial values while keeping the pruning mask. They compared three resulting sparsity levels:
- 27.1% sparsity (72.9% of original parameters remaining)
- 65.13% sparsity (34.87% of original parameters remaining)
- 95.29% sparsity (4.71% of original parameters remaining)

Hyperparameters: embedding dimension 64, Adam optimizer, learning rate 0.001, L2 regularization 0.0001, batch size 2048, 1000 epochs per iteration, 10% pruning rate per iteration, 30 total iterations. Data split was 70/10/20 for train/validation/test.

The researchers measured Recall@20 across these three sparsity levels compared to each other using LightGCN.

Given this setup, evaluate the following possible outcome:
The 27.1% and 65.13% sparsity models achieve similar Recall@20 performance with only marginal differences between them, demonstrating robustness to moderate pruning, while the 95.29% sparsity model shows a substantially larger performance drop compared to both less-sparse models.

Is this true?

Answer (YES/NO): YES